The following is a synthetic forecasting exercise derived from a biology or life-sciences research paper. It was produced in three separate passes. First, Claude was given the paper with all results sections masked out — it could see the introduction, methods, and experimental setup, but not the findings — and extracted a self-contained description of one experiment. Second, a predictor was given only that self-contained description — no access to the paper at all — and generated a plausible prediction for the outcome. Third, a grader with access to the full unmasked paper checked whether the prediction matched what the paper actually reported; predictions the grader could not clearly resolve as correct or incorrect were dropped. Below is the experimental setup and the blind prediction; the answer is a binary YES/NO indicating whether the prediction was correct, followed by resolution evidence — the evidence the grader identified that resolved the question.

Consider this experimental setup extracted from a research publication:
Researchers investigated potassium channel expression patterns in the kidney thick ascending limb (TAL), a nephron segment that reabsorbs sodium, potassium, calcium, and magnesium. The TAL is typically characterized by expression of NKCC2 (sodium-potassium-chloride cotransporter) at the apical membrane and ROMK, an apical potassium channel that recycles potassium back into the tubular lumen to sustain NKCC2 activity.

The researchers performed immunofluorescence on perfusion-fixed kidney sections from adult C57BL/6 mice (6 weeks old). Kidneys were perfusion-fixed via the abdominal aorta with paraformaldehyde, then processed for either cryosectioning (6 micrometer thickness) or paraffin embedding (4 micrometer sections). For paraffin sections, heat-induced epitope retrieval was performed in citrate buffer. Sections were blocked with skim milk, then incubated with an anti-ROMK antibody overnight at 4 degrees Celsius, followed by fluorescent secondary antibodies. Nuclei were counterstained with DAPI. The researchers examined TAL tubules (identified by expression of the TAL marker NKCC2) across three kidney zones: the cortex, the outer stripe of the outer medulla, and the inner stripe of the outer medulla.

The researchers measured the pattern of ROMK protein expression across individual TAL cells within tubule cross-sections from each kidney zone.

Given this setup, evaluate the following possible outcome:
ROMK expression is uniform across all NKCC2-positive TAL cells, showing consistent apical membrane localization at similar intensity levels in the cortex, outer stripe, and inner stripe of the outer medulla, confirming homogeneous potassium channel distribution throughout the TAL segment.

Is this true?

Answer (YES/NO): NO